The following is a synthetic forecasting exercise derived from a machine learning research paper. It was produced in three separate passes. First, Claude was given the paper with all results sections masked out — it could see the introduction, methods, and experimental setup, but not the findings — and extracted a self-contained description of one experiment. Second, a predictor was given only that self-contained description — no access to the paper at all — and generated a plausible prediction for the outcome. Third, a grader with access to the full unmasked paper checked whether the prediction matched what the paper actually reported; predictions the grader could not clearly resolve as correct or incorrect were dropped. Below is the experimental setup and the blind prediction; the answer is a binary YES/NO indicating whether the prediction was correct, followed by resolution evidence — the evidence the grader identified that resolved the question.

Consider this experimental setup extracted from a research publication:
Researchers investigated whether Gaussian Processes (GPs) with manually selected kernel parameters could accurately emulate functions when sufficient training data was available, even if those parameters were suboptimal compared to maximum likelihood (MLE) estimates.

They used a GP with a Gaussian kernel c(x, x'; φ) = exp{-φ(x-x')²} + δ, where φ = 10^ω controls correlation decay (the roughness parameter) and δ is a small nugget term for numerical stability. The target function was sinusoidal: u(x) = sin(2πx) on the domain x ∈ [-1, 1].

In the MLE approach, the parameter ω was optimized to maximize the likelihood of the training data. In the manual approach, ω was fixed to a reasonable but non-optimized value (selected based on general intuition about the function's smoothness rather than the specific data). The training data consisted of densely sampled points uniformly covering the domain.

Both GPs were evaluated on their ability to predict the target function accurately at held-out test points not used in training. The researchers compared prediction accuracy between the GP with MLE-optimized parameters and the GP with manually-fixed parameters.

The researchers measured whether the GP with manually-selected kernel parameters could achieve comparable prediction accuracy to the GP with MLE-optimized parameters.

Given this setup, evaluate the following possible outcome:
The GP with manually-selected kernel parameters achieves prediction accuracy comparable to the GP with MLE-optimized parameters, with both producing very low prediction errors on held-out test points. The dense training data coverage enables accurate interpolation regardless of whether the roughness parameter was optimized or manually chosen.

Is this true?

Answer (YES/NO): YES